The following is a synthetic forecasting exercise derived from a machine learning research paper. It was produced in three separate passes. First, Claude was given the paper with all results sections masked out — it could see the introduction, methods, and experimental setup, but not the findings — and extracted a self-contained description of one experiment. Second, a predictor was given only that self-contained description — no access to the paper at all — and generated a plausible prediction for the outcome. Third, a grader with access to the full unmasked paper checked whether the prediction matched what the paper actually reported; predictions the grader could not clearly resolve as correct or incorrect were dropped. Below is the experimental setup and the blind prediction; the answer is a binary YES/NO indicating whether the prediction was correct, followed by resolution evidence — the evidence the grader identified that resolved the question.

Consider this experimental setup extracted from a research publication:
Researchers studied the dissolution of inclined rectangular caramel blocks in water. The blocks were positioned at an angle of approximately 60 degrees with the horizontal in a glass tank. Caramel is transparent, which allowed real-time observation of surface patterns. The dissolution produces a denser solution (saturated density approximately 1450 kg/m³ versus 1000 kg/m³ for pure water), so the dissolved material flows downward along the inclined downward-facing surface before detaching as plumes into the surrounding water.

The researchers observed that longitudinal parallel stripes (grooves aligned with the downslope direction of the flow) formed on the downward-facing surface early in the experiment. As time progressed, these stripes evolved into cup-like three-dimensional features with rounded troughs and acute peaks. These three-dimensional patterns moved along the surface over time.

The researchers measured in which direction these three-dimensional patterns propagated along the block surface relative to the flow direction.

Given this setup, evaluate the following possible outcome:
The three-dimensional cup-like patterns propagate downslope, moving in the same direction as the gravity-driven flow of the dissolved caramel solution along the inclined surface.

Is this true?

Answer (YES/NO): NO